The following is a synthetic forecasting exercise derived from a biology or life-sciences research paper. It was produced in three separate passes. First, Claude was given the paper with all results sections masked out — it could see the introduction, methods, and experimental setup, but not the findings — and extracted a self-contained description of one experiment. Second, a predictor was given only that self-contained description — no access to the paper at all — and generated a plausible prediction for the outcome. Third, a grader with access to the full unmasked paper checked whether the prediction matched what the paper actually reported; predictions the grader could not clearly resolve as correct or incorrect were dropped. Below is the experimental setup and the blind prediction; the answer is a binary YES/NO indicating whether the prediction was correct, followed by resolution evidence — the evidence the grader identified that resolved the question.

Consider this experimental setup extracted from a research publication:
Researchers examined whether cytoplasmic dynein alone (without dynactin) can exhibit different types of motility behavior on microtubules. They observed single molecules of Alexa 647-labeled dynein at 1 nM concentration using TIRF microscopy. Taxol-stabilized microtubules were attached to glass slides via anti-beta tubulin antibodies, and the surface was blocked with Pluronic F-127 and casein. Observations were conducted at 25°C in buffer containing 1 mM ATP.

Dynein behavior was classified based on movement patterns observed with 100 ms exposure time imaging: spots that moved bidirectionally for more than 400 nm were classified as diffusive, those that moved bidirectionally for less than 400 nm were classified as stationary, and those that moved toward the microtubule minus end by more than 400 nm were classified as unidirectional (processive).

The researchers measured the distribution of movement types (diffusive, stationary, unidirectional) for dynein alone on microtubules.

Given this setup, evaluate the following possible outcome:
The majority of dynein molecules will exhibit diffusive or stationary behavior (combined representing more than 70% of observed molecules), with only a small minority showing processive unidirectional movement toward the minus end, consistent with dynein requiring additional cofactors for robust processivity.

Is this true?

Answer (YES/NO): YES